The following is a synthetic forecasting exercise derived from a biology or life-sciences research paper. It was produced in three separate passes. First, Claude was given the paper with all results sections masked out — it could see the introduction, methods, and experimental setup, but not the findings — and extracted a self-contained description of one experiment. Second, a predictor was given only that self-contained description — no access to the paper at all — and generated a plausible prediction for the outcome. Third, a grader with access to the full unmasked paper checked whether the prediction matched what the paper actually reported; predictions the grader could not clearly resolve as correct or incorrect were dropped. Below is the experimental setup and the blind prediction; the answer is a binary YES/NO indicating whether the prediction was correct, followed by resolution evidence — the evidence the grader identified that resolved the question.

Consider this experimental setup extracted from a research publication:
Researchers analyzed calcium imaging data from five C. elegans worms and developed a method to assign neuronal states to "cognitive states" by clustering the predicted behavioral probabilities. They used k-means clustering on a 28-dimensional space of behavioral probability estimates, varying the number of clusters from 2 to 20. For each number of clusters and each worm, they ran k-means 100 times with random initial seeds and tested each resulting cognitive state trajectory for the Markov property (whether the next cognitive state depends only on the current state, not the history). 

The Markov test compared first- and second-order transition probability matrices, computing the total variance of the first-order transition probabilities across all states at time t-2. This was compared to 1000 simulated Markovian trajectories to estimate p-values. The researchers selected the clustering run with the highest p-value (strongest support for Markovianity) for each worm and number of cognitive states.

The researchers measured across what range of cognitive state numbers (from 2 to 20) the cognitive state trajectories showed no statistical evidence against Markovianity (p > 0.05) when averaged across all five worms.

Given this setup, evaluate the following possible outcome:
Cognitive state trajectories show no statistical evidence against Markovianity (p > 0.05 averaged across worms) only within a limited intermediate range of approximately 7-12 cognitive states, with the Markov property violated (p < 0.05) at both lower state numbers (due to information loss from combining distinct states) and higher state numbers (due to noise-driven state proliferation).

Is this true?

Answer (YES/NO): NO